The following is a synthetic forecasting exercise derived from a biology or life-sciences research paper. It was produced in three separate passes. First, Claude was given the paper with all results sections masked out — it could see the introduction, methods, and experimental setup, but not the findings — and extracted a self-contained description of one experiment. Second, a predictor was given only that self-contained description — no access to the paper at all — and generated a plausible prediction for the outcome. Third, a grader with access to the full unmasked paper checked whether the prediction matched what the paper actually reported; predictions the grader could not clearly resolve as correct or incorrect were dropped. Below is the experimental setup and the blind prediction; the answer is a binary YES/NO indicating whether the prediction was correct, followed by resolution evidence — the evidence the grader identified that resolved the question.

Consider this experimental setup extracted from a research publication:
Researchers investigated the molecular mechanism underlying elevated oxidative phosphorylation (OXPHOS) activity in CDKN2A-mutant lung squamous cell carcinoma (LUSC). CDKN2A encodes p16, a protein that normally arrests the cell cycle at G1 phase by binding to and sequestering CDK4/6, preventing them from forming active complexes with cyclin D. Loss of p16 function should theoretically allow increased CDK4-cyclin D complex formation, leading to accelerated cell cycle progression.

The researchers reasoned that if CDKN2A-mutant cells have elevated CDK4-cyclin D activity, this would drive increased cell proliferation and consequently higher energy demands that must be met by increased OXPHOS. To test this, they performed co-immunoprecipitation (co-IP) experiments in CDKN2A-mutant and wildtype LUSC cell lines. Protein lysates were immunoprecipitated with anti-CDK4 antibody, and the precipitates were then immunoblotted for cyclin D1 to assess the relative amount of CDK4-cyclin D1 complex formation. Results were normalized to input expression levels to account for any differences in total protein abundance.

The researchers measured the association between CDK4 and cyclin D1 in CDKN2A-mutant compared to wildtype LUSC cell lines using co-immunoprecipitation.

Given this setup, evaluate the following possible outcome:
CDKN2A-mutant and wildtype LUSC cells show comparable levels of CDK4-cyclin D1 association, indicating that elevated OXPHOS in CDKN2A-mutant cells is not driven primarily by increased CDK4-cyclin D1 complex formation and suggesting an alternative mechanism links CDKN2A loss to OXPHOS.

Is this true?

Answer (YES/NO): NO